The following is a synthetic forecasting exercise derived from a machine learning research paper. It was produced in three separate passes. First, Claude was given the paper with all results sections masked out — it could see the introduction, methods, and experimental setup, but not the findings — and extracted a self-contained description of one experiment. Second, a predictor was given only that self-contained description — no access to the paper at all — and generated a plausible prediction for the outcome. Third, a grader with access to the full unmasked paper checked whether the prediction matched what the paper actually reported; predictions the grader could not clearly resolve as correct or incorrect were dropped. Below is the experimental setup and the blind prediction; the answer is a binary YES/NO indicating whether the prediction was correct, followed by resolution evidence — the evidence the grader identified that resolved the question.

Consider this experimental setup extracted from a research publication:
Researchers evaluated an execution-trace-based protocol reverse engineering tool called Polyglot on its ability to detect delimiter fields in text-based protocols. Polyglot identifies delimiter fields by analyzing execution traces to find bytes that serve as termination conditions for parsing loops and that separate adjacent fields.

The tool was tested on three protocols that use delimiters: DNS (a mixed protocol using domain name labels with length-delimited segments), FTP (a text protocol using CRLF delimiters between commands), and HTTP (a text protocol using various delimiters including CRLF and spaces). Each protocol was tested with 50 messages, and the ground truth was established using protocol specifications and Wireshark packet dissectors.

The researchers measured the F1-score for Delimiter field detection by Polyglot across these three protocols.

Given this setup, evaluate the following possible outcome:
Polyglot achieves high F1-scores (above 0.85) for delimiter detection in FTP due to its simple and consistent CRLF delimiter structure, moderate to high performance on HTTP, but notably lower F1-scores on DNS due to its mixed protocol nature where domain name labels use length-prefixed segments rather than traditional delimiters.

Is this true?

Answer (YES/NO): NO